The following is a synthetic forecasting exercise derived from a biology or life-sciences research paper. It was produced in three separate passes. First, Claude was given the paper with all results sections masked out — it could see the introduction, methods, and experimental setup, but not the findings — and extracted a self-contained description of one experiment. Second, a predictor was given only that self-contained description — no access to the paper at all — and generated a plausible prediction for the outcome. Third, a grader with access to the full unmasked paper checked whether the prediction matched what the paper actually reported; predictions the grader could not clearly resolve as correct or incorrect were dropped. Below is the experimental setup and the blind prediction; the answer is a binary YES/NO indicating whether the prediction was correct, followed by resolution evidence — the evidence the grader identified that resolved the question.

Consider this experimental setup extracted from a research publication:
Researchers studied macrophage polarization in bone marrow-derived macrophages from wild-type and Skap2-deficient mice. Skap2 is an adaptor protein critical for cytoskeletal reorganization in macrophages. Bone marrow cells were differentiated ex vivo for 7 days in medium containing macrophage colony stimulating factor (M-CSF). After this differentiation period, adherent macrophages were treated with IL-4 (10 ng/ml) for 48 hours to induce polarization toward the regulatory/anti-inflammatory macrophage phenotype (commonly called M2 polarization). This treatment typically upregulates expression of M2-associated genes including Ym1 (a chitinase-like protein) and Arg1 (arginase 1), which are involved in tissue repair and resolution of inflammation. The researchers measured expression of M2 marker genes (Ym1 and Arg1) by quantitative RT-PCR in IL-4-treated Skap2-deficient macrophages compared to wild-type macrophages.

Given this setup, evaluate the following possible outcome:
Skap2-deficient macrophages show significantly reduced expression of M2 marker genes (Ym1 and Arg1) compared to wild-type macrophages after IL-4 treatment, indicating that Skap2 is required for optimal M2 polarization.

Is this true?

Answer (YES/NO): YES